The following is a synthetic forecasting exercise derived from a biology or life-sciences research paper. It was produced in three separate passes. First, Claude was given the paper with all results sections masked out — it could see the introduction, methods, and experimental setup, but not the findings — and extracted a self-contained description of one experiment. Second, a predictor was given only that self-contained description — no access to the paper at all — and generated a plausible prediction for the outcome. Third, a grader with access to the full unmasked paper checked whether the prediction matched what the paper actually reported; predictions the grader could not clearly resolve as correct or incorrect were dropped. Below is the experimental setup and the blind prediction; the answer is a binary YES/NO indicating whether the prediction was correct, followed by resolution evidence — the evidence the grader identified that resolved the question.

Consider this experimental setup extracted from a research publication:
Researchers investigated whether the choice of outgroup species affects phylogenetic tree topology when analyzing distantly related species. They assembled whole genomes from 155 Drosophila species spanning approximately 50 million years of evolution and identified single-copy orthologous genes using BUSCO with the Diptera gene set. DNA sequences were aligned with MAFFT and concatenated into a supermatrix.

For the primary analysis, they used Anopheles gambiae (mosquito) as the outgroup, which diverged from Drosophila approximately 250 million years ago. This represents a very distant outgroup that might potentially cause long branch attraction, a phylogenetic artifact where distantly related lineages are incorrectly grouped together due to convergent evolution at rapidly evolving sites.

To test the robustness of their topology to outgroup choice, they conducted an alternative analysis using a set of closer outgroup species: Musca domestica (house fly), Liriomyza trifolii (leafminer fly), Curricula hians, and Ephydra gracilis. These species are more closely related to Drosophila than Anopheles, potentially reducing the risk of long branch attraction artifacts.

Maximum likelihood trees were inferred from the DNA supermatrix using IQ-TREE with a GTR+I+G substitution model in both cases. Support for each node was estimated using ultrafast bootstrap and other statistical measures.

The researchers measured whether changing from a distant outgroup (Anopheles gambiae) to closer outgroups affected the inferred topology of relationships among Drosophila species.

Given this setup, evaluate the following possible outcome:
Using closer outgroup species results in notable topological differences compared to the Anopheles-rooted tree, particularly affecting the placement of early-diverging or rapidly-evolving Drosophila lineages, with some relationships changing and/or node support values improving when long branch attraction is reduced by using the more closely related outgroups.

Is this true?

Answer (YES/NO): NO